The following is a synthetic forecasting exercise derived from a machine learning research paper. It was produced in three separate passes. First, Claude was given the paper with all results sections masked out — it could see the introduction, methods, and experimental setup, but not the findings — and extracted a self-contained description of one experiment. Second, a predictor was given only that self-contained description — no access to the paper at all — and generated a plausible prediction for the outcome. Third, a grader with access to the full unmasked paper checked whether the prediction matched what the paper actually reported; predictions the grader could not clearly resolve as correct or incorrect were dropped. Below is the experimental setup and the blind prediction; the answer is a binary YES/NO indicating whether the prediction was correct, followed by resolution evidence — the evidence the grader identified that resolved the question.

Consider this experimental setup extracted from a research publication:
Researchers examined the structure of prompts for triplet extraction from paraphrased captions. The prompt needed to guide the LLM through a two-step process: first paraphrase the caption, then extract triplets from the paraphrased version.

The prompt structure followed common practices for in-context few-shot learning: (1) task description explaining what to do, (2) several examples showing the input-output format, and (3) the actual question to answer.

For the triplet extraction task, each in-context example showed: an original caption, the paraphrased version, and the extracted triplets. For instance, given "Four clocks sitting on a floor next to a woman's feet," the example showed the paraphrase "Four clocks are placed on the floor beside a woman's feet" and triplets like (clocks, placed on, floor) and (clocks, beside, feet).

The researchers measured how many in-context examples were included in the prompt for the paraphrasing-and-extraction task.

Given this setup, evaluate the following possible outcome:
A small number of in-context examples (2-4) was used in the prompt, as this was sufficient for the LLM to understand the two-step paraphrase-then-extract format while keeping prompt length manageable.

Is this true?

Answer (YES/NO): NO